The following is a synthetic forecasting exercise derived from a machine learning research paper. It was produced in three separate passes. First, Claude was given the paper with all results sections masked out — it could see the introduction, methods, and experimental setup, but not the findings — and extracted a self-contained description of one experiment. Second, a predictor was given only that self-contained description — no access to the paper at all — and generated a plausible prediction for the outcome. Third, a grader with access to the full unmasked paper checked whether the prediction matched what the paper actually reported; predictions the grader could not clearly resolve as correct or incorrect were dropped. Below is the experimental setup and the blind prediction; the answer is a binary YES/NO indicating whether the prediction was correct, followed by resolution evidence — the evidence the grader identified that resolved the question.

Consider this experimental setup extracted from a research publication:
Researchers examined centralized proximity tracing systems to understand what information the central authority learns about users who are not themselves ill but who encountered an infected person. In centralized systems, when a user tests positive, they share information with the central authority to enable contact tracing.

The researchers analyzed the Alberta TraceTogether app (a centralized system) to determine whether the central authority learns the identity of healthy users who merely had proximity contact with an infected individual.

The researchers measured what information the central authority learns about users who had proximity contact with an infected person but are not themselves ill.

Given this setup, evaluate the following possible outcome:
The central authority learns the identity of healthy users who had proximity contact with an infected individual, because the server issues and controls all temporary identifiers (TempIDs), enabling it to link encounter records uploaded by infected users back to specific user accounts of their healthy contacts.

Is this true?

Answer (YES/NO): YES